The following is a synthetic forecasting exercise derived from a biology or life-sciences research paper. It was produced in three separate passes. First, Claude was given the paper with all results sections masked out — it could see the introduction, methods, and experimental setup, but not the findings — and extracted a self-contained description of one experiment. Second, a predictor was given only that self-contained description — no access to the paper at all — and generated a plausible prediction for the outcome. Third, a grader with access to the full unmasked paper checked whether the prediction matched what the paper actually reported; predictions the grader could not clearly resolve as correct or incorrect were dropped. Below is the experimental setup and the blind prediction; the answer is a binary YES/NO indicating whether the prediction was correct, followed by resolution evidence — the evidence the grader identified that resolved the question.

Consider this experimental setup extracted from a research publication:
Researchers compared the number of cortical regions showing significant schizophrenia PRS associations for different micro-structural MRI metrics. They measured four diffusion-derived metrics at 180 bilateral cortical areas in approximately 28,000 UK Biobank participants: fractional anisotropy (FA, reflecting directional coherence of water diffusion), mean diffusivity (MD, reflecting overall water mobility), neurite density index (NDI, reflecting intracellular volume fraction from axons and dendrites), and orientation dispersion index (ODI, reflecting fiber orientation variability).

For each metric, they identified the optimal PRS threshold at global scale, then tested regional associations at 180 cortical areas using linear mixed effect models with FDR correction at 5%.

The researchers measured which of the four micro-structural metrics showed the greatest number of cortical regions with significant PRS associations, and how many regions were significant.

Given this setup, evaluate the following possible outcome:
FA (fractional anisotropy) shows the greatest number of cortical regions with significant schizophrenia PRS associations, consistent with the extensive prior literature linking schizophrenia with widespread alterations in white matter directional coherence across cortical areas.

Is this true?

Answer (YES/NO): NO